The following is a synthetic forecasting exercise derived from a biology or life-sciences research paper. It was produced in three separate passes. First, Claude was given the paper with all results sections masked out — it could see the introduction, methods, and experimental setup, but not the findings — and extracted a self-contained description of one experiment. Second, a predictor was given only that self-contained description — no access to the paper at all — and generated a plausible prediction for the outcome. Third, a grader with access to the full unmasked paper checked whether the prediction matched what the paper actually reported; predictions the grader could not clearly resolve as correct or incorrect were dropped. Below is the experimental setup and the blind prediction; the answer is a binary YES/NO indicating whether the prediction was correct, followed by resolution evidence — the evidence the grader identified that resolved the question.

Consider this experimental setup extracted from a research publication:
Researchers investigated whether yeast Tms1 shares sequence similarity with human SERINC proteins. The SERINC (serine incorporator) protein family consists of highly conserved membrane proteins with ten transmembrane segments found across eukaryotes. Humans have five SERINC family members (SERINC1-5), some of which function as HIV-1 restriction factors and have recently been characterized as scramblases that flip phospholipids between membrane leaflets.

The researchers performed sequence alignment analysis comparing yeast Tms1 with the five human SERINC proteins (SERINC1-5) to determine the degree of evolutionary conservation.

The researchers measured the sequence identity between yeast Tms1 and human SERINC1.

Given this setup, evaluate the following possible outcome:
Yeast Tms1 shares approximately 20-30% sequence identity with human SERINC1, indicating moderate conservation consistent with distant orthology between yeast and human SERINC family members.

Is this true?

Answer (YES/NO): NO